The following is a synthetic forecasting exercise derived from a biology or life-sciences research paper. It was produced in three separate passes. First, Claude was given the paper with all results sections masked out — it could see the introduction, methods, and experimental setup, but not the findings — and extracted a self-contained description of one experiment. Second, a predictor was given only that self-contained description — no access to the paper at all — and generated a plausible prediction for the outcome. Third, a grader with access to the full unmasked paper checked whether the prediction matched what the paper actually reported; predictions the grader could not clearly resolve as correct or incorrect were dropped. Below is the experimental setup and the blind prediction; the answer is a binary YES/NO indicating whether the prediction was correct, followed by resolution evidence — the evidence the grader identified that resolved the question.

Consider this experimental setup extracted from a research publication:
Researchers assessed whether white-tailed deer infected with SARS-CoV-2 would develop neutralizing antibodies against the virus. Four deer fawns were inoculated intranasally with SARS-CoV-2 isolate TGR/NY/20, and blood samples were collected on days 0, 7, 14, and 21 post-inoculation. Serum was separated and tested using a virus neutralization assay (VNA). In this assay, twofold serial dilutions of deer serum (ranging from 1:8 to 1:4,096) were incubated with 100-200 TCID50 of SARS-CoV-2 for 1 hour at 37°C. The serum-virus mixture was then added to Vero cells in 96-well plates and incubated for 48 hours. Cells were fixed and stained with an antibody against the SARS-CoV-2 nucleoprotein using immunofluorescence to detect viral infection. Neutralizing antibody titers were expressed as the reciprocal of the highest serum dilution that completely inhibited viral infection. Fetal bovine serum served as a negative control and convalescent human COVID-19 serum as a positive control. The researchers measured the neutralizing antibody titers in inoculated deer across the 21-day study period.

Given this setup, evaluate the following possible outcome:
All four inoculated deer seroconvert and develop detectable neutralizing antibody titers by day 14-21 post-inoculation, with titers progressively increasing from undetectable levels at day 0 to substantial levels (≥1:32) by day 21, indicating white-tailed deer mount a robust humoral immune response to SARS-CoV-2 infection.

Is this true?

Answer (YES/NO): YES